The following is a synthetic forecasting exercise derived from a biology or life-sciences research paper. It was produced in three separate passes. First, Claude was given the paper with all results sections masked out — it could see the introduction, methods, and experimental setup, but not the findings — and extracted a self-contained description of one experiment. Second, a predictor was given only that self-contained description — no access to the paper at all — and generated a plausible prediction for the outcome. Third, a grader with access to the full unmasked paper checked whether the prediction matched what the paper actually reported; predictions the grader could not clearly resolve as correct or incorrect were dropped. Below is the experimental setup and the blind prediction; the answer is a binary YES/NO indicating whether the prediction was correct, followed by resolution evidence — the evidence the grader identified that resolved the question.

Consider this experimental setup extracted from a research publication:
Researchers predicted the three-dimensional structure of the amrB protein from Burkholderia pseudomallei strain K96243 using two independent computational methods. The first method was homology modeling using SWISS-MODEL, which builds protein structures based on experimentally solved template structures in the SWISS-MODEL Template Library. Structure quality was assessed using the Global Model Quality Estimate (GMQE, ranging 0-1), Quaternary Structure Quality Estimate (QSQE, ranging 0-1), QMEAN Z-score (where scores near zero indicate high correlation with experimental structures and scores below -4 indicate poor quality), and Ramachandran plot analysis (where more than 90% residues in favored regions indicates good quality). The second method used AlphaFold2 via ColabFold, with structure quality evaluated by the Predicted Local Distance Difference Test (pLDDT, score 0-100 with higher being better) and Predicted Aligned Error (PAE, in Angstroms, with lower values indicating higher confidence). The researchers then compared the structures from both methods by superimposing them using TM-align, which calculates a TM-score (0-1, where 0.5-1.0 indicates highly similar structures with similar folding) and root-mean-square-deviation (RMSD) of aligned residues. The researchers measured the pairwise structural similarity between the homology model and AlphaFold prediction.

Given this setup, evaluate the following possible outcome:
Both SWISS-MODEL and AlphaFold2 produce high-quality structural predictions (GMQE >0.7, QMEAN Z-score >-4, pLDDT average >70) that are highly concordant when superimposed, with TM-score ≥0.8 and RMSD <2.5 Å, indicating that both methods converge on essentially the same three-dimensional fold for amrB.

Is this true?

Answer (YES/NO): YES